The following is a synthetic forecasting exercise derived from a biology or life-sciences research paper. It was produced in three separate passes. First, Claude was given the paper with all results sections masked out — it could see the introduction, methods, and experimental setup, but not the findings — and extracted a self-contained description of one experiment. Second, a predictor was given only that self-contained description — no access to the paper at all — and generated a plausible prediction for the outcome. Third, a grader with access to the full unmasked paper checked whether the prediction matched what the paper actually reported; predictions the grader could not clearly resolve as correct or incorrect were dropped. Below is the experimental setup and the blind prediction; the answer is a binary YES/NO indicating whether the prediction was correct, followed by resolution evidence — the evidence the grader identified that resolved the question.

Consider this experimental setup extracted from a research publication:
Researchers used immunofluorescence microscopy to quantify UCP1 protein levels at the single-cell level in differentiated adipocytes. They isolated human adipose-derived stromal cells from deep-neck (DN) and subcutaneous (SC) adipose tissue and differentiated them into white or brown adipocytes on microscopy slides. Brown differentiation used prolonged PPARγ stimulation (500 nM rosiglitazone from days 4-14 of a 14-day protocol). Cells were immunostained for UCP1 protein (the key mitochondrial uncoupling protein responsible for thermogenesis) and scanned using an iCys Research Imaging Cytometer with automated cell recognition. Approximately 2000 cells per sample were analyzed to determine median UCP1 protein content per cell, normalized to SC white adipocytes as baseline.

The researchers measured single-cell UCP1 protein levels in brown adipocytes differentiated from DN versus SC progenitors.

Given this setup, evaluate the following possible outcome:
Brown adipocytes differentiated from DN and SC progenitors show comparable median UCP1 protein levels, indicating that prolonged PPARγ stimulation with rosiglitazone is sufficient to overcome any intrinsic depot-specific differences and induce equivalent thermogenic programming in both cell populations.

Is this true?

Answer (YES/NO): NO